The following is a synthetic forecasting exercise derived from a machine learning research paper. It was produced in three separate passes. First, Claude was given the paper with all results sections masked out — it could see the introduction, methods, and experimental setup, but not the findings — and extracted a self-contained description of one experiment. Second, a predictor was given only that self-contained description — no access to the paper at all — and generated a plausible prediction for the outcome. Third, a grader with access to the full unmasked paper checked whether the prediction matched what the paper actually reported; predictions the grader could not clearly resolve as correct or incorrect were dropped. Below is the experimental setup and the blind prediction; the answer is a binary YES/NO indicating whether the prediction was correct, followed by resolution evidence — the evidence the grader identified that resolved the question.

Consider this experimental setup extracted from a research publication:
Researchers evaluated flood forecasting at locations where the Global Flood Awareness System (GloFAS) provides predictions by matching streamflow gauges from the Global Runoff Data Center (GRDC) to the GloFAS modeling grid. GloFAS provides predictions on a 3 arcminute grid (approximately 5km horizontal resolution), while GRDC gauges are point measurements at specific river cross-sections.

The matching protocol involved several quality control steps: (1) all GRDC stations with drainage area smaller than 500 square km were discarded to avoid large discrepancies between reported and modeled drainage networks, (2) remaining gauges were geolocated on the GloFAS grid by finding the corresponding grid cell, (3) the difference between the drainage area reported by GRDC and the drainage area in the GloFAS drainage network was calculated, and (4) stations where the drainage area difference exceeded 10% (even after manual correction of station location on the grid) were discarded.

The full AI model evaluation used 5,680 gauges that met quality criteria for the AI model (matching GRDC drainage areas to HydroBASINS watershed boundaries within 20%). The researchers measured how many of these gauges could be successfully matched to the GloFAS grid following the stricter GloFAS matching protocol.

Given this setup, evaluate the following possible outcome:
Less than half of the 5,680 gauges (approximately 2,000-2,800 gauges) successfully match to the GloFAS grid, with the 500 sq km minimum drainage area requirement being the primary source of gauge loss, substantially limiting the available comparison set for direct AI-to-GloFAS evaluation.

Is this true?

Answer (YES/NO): NO